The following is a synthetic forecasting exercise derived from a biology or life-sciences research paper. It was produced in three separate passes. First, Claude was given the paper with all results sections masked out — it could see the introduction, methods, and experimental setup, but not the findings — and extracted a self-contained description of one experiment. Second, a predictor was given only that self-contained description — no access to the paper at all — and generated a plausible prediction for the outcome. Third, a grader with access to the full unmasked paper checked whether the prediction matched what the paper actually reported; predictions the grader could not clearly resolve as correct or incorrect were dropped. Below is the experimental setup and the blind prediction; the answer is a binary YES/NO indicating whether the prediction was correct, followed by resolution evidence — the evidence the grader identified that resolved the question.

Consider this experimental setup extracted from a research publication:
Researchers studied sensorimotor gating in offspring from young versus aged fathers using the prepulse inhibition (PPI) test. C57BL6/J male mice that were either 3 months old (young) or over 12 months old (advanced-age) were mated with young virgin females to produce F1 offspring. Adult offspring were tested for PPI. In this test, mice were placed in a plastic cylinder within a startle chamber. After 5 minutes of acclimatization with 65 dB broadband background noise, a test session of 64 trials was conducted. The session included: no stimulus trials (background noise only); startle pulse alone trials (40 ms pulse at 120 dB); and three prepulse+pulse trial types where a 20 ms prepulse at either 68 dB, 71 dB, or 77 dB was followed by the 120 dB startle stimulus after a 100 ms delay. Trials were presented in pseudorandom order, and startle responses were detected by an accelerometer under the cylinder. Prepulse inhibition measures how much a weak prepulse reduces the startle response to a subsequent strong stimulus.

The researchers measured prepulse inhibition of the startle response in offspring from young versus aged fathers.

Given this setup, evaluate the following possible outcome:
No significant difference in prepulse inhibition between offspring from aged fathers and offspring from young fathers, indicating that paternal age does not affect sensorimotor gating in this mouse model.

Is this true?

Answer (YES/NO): NO